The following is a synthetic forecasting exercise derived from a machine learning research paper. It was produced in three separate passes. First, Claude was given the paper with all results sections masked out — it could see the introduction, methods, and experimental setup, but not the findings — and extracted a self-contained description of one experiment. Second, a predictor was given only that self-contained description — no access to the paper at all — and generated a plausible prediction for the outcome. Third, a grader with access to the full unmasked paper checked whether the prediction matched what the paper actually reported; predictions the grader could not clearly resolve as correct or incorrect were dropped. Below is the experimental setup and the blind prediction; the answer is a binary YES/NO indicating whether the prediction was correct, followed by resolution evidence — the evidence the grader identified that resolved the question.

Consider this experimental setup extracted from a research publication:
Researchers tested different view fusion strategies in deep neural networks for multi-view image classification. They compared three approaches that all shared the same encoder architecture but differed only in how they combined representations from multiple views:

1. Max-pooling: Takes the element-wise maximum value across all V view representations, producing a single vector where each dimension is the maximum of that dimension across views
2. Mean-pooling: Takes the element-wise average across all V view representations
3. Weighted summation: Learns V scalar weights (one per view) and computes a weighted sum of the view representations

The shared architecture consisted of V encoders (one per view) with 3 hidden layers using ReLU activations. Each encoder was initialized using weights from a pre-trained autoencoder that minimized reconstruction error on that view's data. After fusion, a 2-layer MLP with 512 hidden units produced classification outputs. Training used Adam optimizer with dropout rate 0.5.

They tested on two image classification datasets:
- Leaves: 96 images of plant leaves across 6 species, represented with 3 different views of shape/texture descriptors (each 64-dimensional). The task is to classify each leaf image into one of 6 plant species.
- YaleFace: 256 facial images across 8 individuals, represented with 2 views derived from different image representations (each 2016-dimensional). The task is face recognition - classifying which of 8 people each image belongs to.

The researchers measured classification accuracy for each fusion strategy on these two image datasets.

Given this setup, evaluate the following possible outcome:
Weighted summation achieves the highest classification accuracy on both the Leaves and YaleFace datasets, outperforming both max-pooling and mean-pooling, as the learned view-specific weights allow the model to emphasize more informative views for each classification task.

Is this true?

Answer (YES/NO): NO